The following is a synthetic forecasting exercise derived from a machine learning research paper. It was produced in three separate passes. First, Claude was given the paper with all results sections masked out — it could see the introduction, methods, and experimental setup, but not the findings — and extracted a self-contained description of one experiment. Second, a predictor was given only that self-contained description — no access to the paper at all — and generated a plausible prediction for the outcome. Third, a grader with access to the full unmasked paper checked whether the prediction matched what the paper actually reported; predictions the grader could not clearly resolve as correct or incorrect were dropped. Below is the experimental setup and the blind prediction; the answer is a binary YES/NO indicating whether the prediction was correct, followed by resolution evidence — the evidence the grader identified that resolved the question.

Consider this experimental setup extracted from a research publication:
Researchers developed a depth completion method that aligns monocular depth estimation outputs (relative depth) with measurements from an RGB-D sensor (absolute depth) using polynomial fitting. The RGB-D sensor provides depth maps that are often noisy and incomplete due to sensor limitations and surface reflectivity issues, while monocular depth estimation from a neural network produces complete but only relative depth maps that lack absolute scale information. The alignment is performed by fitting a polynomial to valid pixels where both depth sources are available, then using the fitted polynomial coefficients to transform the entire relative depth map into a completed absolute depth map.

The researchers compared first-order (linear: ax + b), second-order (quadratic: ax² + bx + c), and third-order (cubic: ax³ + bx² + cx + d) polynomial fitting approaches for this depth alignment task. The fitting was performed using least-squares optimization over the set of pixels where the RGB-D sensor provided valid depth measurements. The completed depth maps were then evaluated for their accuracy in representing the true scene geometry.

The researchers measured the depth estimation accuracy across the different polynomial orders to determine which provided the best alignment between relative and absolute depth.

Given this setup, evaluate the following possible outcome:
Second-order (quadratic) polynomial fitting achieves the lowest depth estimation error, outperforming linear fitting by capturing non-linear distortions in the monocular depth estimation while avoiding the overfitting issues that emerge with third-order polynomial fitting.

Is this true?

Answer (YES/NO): YES